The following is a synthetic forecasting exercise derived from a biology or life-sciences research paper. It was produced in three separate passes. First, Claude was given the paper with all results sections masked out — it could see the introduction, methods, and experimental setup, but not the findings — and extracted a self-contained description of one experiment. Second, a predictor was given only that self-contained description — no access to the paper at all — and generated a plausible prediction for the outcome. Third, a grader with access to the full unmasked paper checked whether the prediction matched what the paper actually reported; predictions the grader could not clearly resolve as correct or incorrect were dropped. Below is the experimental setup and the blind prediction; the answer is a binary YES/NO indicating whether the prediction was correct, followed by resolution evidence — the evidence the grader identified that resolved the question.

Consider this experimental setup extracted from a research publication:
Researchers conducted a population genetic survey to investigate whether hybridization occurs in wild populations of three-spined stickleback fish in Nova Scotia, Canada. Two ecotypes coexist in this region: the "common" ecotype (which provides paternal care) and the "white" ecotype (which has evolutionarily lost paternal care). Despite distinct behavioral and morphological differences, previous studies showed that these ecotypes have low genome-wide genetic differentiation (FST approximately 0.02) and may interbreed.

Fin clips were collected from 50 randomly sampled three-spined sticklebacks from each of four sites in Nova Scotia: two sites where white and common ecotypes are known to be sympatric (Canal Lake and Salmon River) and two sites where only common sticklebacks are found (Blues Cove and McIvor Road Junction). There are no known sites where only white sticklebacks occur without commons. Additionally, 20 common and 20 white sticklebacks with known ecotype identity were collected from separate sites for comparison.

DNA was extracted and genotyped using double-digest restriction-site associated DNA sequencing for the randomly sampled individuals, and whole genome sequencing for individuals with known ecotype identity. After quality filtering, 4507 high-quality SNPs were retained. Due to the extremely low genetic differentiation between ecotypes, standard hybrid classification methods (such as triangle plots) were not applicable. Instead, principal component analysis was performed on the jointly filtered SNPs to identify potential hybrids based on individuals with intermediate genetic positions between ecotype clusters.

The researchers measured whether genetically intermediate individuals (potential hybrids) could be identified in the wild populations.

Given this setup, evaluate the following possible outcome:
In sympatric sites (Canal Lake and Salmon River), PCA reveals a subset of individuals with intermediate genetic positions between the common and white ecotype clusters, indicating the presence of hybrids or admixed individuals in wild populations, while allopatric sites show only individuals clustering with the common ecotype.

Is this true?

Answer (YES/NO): YES